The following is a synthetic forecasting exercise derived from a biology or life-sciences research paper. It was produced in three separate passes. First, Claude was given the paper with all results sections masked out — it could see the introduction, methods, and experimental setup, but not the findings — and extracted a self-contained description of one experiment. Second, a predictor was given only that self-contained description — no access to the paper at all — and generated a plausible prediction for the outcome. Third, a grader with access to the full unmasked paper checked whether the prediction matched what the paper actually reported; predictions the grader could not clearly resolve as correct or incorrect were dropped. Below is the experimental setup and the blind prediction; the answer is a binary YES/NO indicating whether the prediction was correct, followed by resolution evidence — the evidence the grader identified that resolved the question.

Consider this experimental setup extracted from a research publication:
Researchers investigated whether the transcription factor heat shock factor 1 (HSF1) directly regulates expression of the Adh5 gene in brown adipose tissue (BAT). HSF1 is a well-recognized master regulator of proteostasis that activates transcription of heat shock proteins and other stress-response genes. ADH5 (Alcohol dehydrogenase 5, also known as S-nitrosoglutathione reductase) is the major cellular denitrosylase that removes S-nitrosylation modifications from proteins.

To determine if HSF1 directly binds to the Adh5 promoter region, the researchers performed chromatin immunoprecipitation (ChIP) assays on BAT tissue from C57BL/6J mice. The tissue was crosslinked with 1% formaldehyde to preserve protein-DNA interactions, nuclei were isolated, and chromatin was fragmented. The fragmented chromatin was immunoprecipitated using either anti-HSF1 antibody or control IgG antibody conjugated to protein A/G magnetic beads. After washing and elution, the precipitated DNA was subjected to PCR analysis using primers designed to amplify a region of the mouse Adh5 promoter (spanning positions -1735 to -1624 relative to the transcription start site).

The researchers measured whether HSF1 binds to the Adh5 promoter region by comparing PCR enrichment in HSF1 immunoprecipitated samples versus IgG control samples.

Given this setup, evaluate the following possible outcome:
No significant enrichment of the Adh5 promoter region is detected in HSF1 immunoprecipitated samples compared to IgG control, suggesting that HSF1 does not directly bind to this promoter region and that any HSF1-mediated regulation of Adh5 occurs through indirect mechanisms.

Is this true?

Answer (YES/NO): NO